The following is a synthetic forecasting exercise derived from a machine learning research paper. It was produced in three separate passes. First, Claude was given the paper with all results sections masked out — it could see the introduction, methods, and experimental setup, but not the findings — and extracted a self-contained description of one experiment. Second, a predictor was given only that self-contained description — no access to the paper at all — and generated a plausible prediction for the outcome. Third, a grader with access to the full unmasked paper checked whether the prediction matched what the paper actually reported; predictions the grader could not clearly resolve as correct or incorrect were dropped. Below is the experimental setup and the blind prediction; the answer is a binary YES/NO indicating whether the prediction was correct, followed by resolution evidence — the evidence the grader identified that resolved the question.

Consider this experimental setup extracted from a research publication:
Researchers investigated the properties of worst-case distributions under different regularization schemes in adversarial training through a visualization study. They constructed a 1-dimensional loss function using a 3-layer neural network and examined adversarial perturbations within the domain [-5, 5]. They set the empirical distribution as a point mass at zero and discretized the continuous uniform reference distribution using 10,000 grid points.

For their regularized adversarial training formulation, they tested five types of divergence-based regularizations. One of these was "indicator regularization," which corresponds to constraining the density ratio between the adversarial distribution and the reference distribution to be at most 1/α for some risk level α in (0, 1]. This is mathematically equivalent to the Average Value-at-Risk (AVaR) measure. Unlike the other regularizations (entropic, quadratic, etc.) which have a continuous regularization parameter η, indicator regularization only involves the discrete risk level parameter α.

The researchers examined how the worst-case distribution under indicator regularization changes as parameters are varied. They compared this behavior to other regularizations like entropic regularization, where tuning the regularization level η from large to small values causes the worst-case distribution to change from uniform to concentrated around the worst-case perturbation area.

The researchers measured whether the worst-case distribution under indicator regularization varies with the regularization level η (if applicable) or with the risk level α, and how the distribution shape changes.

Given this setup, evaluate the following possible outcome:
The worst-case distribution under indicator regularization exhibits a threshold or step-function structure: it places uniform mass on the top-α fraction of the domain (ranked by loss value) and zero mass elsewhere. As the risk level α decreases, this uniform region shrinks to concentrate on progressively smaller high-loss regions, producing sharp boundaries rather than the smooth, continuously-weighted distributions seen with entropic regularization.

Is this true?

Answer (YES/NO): YES